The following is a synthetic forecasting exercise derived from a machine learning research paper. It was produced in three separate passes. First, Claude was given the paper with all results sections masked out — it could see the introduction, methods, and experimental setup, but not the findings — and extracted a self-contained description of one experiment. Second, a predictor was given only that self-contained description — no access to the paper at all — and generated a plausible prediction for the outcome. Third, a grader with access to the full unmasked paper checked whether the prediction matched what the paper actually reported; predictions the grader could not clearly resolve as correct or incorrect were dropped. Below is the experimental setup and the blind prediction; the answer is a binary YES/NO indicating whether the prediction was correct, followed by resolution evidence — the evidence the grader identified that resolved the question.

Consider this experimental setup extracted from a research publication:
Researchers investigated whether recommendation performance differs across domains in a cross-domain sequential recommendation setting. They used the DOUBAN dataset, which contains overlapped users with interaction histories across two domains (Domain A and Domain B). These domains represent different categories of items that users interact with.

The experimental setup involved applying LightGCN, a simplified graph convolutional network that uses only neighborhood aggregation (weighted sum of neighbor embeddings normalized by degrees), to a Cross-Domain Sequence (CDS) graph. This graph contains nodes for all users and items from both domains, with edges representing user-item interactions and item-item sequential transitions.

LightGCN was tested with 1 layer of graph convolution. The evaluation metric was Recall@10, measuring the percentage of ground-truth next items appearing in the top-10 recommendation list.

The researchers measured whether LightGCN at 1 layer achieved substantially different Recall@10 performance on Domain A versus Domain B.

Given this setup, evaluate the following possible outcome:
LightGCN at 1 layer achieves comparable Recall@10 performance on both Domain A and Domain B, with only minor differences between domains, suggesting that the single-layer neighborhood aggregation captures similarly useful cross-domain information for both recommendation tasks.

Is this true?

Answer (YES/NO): NO